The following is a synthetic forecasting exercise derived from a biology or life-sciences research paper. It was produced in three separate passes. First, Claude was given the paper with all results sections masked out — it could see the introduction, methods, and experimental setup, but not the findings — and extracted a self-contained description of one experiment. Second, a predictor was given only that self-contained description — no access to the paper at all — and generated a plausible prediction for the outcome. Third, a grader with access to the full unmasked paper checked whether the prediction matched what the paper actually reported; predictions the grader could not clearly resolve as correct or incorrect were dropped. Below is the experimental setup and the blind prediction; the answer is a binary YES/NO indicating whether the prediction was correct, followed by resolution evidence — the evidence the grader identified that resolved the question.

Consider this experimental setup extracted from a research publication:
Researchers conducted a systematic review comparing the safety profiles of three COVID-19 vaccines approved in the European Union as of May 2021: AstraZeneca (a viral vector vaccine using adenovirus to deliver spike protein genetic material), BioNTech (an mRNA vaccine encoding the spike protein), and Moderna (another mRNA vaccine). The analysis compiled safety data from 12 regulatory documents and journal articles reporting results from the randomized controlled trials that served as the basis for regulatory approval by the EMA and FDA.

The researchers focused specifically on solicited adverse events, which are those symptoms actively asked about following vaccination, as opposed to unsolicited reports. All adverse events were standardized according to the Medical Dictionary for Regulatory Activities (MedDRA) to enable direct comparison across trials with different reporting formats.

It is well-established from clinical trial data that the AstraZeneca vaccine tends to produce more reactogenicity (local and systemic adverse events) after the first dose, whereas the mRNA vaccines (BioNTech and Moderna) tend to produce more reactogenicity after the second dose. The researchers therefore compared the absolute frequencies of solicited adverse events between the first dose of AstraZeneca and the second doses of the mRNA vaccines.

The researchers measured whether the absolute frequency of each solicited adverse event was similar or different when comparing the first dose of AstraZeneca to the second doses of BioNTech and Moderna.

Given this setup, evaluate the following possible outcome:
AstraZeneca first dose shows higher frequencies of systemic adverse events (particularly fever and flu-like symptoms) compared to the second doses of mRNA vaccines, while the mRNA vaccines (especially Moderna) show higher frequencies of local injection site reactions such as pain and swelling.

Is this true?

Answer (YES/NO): NO